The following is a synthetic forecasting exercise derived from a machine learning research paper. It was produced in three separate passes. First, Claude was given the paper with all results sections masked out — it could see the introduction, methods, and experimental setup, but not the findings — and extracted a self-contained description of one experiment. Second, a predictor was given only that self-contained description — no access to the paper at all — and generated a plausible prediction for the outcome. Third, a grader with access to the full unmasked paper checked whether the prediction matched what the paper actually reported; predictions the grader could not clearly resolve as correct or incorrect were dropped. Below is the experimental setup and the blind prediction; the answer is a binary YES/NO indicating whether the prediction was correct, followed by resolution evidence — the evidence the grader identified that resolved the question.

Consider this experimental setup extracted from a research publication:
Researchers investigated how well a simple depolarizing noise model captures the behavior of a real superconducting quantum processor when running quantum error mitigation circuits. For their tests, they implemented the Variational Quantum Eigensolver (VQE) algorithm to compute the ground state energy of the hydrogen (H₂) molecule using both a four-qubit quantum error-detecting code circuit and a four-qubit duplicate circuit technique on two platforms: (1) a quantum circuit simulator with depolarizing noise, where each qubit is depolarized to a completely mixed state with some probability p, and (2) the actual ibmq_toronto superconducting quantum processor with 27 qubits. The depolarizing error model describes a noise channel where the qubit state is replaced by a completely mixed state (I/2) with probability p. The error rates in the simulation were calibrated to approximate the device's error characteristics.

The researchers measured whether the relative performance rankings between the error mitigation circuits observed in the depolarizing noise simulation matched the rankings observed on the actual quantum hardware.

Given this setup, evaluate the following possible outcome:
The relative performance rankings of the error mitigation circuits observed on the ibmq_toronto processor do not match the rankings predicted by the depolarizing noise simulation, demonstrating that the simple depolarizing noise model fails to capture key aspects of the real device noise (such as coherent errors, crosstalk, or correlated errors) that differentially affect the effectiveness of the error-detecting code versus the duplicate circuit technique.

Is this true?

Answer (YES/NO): NO